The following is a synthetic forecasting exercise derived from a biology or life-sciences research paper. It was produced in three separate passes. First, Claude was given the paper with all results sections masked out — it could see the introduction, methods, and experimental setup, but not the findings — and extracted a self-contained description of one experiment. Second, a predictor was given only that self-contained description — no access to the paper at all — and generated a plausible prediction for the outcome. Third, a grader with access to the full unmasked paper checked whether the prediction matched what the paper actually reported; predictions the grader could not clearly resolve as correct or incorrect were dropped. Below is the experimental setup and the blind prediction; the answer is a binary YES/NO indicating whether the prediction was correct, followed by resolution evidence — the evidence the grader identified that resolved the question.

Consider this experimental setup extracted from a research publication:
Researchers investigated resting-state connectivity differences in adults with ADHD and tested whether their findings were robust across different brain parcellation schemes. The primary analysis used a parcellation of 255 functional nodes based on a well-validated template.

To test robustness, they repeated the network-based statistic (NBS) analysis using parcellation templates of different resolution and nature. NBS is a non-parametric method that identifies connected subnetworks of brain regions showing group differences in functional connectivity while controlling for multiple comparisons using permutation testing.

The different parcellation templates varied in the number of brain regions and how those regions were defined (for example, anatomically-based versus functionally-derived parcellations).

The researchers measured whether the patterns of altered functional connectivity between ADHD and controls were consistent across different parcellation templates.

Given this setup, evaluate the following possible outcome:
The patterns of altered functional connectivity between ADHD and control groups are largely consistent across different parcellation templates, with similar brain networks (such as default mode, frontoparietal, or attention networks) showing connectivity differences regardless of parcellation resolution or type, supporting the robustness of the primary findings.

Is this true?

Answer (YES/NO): YES